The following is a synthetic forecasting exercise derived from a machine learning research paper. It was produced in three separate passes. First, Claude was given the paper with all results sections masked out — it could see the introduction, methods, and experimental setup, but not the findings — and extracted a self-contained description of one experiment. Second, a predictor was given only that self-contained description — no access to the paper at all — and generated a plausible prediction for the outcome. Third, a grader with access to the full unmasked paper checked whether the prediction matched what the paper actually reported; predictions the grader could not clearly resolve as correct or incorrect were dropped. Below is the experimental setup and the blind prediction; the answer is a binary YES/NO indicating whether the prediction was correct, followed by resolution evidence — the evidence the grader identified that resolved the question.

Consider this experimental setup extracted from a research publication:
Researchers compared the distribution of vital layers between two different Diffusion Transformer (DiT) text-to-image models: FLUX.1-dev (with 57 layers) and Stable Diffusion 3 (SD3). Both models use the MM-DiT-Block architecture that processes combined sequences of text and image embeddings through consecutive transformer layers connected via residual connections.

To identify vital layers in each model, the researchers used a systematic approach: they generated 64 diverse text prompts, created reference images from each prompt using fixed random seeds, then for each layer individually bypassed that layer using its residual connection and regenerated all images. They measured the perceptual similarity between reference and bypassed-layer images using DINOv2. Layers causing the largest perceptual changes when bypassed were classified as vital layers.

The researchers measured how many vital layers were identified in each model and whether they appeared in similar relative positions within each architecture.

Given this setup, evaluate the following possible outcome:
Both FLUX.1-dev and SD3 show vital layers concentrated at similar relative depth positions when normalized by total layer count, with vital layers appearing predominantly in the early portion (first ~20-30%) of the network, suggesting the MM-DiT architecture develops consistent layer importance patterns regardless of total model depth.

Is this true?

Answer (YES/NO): NO